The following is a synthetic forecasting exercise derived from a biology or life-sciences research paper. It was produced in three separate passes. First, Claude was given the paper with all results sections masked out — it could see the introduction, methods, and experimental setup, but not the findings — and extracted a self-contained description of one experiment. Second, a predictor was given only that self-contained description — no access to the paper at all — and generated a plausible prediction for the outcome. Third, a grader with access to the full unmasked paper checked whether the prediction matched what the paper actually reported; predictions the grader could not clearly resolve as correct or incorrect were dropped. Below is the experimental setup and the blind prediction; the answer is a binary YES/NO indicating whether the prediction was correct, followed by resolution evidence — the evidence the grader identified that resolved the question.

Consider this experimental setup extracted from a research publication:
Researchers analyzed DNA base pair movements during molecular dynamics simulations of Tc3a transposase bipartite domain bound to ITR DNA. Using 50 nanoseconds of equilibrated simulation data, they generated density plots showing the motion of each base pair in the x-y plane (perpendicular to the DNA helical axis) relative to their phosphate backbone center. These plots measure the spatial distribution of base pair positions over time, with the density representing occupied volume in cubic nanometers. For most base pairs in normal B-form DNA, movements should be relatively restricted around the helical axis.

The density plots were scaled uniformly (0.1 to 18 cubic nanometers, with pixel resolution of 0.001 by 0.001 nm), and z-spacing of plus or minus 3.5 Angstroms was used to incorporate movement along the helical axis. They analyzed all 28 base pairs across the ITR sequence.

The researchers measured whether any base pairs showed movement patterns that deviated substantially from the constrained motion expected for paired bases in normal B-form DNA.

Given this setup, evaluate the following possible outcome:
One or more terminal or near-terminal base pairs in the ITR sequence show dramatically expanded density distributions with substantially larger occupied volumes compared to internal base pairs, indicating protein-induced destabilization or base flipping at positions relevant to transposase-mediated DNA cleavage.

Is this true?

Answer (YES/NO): NO